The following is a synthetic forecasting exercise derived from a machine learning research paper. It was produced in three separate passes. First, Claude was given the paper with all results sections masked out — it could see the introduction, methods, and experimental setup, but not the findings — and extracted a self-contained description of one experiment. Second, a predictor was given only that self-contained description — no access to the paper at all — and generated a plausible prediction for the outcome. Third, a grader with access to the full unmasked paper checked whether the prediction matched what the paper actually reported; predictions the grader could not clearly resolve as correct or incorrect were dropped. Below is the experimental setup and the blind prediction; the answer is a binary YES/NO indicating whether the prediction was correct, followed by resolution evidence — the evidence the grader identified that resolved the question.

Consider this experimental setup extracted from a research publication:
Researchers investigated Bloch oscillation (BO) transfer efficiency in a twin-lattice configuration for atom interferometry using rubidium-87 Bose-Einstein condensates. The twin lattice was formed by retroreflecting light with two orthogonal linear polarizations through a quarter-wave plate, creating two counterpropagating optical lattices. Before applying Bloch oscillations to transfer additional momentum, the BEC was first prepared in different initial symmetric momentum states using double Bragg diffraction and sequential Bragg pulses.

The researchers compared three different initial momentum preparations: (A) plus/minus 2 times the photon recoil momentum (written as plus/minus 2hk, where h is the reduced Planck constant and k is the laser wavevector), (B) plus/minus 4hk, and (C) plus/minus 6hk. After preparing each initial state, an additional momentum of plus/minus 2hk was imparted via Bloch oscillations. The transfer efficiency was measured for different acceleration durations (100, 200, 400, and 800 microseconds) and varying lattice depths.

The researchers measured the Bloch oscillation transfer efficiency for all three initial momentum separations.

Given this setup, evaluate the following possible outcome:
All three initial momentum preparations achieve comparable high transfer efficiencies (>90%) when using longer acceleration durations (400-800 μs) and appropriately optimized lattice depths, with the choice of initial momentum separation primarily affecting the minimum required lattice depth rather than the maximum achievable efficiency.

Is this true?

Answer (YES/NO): NO